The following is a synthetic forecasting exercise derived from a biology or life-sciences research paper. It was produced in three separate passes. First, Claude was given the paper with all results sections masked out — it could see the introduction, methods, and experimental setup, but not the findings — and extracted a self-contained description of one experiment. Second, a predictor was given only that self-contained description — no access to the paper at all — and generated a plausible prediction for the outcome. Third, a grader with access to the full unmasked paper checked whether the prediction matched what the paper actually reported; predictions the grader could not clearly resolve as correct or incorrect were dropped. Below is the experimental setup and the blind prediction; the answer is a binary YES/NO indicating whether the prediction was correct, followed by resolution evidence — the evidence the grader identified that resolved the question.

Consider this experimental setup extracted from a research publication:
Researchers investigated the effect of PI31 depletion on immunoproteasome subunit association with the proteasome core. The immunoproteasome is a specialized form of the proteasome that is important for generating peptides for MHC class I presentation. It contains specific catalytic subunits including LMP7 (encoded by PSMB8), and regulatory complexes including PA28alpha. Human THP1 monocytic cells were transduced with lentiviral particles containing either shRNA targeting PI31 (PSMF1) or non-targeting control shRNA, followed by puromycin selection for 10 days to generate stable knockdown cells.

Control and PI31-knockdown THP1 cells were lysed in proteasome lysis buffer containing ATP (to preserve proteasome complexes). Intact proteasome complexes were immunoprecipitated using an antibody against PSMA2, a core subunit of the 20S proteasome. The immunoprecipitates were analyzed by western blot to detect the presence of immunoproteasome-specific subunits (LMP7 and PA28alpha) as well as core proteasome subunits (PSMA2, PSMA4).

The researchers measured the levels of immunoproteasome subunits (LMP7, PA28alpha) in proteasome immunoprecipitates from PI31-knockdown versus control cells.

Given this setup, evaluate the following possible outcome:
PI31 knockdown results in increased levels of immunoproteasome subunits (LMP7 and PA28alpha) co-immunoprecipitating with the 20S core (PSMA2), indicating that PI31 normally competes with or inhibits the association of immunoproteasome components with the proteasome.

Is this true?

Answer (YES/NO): NO